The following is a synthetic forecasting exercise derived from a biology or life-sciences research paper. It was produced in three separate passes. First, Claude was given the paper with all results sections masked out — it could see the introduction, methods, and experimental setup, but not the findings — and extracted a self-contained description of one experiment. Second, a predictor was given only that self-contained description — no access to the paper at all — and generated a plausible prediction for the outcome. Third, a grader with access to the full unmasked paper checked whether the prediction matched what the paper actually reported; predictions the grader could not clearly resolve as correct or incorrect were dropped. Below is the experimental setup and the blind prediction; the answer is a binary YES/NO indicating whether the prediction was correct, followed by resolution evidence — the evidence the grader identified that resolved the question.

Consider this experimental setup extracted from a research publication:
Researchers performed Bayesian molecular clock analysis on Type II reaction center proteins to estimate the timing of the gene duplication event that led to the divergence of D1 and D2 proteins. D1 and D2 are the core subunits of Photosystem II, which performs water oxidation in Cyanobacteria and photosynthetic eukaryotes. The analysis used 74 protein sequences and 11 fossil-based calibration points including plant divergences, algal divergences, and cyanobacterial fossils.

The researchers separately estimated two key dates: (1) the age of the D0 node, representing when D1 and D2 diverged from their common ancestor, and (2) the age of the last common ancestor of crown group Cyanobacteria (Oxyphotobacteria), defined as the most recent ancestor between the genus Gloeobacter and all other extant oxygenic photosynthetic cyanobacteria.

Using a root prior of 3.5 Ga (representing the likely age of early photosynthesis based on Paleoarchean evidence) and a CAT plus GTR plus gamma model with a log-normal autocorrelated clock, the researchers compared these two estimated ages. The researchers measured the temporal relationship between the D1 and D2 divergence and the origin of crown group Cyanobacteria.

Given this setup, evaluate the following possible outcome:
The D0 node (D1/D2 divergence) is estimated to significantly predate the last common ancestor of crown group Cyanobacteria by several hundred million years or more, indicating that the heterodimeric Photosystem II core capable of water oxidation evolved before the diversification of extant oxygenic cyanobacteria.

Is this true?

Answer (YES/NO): YES